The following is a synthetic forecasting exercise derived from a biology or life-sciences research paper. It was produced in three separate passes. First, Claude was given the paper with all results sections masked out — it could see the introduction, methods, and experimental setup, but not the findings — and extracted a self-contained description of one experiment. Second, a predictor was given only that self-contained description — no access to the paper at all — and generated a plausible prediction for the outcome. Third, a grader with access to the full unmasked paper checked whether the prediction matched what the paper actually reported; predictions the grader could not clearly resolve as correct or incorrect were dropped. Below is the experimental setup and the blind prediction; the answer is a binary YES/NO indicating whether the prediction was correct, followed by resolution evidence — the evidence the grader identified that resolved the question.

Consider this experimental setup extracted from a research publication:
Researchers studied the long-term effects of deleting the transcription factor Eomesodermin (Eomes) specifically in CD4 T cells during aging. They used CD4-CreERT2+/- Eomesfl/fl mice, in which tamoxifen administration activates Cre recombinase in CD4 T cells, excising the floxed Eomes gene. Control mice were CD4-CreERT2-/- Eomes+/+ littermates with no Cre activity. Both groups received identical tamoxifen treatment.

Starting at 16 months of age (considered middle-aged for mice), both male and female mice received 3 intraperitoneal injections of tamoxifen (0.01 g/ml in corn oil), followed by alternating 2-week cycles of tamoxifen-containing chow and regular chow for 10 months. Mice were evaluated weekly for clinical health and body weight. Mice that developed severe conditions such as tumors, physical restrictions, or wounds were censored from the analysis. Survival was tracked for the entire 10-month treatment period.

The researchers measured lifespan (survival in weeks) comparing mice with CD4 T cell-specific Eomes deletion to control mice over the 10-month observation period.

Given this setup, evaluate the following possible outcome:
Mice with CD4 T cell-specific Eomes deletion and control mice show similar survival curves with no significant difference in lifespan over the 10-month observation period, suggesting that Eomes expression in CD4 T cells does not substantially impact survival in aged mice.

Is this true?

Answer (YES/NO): NO